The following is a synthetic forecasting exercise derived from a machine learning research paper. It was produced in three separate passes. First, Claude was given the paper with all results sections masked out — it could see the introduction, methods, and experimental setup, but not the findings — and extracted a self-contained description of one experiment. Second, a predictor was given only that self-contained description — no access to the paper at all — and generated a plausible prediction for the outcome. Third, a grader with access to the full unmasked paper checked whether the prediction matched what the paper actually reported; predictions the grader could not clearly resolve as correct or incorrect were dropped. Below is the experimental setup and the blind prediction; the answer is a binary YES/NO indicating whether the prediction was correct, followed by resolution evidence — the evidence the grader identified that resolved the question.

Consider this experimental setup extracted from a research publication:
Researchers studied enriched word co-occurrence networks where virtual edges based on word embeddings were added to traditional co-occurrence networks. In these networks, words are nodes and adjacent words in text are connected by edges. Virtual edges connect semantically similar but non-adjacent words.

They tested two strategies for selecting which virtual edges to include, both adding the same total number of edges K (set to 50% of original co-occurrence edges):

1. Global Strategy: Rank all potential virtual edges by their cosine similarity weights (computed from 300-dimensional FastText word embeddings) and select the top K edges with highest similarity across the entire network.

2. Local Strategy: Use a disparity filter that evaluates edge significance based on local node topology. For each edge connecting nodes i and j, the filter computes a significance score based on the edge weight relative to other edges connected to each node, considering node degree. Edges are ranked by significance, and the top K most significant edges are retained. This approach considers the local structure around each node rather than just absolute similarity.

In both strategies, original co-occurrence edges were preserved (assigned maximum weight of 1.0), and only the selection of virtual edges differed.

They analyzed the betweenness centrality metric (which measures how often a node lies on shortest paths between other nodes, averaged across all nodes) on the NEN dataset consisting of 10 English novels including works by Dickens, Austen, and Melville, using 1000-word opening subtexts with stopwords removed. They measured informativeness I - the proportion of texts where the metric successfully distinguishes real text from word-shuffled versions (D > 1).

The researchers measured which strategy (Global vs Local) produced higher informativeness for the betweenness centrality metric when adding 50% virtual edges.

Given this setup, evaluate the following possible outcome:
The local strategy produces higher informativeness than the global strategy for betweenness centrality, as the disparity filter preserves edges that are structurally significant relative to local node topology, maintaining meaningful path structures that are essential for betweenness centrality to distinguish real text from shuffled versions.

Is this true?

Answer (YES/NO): NO